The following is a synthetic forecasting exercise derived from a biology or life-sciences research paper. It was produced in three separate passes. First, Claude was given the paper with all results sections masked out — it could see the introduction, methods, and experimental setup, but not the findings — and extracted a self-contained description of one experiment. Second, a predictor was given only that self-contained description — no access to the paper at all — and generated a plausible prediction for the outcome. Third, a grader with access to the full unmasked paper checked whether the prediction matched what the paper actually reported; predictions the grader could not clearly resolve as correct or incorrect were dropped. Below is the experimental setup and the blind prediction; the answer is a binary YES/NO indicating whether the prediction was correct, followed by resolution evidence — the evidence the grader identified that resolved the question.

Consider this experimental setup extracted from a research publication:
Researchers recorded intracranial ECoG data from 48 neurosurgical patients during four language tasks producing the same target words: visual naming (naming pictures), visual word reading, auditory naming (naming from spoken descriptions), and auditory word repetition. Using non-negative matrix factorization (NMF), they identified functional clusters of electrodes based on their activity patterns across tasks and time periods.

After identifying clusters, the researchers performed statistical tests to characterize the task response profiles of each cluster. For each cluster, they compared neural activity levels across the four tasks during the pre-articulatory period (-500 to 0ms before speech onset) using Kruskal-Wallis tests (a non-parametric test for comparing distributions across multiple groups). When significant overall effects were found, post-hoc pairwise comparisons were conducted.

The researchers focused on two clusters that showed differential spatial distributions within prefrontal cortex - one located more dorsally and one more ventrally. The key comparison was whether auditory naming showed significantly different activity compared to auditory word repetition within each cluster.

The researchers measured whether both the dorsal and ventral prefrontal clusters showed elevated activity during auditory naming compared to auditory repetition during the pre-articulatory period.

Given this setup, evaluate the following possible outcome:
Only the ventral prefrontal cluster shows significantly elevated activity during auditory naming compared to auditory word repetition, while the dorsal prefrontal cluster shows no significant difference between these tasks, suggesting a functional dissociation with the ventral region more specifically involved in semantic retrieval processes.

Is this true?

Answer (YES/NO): NO